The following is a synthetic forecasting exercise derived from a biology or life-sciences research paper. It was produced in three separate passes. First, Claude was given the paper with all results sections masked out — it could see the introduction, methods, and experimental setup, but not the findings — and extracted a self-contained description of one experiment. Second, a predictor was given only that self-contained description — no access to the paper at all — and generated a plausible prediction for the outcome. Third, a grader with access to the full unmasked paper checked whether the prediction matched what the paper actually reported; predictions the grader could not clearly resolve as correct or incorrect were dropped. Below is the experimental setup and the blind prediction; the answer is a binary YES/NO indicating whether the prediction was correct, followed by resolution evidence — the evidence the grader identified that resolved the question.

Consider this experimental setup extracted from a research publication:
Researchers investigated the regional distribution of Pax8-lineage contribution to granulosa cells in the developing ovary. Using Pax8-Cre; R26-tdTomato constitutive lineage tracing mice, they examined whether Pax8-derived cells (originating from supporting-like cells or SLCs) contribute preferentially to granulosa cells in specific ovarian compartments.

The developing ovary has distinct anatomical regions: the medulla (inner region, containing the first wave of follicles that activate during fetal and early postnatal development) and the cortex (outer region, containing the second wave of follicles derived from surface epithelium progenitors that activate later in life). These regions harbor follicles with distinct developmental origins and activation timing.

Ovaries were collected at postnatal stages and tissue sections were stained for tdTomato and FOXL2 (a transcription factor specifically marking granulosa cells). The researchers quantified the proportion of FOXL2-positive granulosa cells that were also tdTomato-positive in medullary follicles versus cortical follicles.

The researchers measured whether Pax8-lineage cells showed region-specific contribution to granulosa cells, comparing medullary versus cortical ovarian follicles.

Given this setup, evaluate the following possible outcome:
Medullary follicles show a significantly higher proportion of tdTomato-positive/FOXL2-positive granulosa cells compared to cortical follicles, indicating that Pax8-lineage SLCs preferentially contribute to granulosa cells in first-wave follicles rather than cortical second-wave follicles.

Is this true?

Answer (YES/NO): NO